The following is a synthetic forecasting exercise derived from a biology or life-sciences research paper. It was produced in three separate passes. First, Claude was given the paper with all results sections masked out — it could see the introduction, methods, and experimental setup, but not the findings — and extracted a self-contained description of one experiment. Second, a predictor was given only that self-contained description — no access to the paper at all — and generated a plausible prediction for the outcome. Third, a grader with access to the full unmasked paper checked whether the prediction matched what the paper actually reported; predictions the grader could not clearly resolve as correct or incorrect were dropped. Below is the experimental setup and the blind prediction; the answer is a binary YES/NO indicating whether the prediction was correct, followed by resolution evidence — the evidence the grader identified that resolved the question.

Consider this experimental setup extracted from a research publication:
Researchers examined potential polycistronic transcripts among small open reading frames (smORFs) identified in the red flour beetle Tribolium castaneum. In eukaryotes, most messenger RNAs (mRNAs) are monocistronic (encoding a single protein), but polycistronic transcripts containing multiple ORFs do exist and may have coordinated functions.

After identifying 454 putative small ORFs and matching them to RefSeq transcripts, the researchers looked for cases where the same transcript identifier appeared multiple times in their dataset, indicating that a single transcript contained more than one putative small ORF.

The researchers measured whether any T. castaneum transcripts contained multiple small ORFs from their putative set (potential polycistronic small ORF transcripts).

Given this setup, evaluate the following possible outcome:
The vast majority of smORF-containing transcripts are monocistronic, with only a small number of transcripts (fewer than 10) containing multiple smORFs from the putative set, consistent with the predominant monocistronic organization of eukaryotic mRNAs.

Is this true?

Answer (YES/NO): NO